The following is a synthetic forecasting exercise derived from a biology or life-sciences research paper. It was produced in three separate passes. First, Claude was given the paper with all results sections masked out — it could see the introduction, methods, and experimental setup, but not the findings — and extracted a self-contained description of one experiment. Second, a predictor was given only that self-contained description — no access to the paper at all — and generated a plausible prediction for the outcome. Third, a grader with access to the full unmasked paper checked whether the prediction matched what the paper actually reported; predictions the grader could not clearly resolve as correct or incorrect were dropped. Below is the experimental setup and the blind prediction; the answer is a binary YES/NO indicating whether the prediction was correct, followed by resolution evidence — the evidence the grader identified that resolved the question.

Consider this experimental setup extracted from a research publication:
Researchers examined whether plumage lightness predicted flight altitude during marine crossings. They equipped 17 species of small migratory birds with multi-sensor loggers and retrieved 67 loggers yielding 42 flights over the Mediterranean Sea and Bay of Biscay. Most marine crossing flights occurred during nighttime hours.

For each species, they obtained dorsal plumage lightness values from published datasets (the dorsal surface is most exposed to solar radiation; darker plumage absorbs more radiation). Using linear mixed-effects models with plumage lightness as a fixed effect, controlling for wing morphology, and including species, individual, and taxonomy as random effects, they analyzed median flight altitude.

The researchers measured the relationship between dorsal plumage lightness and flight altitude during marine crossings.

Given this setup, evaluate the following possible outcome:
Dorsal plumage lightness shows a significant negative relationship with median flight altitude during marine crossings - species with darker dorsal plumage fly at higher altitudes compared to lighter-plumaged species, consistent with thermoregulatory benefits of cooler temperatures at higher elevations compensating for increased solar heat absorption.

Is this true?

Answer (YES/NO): YES